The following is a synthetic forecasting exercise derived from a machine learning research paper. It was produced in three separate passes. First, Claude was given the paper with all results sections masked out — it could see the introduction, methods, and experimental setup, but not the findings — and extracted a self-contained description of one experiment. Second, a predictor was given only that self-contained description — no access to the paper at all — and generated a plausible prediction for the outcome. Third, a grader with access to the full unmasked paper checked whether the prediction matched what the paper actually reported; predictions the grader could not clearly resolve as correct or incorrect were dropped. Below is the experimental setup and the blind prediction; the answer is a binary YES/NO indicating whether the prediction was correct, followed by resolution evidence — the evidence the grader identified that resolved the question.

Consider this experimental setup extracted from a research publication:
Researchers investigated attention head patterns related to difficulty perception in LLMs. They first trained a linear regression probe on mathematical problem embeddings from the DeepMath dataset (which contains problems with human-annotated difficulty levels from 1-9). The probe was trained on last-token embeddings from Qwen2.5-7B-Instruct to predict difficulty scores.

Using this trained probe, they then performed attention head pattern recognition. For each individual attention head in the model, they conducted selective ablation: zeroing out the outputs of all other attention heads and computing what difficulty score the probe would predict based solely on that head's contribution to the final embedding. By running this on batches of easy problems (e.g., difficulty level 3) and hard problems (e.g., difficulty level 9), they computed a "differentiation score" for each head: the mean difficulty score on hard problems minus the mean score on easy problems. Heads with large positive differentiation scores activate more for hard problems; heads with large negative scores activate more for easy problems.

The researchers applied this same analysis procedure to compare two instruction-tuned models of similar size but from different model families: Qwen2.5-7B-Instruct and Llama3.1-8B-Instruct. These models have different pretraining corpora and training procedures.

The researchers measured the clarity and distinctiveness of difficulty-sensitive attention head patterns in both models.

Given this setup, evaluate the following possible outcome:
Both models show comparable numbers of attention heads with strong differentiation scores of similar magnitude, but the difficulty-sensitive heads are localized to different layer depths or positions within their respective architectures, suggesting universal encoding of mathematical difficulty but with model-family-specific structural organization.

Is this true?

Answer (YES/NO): NO